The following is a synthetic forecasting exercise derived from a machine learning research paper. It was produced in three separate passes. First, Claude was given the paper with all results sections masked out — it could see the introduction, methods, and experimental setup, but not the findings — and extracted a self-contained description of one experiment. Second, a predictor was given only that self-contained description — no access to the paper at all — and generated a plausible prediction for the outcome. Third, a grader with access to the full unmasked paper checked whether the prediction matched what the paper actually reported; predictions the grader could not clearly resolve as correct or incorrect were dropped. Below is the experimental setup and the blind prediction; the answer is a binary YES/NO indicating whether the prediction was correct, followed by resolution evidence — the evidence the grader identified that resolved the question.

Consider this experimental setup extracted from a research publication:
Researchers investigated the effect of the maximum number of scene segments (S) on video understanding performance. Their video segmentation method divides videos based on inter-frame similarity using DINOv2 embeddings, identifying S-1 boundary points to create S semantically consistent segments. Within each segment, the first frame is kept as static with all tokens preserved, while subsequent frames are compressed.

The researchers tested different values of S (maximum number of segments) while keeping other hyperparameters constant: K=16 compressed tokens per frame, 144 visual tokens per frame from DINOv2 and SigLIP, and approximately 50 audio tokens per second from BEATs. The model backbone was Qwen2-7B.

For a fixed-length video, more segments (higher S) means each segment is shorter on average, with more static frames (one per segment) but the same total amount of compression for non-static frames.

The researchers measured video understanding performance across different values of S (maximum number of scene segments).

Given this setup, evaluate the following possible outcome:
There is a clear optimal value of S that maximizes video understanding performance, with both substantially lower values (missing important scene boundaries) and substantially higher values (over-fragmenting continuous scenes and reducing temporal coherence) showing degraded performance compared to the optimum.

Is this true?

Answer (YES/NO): NO